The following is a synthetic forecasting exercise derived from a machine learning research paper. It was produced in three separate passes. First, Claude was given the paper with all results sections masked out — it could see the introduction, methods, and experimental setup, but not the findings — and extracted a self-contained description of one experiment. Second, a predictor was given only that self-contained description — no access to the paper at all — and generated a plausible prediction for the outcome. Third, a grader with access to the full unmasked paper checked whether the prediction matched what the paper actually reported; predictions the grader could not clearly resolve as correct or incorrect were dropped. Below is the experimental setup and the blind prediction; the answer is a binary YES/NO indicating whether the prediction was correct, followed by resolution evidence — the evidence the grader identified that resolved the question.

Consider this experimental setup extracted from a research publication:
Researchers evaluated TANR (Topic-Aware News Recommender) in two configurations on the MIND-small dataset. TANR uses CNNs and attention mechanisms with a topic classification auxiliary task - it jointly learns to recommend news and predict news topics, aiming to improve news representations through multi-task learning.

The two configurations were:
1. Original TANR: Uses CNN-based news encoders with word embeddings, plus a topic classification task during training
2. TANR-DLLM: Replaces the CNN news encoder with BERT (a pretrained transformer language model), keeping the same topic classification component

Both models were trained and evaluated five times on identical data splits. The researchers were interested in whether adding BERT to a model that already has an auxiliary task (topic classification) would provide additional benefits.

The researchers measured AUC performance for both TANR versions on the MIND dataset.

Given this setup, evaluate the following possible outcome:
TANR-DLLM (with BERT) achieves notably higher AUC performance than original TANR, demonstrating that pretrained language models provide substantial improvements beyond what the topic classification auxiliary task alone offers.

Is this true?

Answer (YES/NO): NO